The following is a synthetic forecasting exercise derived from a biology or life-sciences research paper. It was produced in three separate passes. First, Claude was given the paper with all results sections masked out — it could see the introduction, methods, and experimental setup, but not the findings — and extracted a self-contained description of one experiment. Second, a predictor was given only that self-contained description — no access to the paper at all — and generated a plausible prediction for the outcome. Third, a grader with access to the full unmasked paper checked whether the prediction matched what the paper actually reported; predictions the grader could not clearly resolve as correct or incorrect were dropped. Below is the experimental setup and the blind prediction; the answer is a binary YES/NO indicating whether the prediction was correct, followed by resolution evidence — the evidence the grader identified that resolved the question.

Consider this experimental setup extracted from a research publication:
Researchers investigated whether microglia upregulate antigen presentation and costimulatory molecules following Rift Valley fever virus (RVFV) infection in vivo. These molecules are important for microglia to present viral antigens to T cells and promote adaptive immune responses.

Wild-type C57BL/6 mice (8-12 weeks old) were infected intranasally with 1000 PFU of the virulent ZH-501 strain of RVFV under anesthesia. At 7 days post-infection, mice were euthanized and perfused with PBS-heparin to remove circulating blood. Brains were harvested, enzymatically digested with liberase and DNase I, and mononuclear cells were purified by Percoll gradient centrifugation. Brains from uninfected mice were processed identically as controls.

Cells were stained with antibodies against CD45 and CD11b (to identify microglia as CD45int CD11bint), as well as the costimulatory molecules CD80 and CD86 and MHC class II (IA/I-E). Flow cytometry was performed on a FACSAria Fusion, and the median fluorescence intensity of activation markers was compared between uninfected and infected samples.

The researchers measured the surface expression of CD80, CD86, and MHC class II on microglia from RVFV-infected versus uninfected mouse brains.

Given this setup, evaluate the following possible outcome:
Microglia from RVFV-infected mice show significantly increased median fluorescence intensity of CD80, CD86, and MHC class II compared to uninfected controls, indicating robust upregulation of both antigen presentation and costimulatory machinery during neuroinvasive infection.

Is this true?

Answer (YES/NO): NO